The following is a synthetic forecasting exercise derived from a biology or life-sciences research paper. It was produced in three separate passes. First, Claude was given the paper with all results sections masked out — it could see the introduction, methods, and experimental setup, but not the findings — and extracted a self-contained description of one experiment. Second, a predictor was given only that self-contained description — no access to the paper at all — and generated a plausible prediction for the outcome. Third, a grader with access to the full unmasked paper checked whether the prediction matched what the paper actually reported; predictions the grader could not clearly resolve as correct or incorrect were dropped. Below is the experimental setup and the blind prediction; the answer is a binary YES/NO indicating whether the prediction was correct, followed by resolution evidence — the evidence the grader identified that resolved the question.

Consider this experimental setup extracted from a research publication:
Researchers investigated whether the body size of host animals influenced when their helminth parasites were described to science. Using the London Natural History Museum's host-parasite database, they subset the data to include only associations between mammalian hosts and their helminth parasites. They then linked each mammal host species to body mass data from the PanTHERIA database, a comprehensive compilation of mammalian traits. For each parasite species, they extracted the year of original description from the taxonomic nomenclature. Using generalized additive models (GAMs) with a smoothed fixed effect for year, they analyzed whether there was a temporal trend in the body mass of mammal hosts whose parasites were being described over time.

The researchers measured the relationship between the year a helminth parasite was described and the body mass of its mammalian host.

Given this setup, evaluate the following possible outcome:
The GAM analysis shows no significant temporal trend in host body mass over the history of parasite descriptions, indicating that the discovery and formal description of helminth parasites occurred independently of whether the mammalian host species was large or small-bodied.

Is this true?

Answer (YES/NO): NO